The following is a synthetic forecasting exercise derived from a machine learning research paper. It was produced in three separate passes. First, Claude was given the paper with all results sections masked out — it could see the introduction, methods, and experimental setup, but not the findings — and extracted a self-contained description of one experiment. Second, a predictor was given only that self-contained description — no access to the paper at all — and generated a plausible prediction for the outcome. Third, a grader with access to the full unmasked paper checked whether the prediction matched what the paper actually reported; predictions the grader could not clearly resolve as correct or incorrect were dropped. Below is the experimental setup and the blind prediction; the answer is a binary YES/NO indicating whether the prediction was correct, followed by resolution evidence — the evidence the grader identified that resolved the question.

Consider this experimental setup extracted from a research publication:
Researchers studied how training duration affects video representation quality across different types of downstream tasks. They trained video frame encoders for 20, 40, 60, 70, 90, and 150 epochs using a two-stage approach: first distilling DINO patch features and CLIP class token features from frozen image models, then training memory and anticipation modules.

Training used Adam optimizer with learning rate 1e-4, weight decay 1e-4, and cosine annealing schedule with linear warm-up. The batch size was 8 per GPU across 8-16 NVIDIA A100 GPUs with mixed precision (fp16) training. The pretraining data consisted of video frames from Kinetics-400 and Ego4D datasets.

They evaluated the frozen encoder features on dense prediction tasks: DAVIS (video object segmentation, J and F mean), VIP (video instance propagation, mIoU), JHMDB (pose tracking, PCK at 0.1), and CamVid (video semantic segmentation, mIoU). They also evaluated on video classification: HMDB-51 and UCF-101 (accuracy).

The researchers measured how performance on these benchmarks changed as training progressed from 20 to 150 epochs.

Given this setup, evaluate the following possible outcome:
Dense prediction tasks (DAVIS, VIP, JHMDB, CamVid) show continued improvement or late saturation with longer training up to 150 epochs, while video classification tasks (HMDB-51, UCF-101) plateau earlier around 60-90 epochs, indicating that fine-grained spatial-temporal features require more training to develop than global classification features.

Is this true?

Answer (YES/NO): NO